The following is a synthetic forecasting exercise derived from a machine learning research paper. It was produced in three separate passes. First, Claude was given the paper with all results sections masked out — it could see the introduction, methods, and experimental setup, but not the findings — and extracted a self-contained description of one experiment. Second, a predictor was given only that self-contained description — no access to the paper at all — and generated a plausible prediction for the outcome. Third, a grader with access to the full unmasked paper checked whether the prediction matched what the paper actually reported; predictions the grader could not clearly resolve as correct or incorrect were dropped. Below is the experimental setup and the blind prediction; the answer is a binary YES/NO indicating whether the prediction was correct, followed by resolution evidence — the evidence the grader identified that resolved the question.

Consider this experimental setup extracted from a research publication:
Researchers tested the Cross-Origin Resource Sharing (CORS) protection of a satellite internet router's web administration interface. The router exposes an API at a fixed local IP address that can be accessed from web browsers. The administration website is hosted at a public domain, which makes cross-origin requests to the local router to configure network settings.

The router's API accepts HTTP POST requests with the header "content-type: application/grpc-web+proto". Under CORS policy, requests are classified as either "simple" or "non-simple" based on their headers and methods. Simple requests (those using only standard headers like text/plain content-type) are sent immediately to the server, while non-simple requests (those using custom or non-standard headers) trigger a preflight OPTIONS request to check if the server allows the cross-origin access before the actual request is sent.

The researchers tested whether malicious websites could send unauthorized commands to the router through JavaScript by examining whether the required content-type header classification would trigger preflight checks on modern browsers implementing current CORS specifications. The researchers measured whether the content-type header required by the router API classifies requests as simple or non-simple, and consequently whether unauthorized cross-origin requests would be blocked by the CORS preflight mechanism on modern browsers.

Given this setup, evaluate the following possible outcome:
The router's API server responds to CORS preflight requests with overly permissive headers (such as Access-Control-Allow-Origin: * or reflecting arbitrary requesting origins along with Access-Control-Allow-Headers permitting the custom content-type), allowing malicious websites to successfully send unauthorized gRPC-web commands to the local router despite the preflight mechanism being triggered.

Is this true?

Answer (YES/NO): NO